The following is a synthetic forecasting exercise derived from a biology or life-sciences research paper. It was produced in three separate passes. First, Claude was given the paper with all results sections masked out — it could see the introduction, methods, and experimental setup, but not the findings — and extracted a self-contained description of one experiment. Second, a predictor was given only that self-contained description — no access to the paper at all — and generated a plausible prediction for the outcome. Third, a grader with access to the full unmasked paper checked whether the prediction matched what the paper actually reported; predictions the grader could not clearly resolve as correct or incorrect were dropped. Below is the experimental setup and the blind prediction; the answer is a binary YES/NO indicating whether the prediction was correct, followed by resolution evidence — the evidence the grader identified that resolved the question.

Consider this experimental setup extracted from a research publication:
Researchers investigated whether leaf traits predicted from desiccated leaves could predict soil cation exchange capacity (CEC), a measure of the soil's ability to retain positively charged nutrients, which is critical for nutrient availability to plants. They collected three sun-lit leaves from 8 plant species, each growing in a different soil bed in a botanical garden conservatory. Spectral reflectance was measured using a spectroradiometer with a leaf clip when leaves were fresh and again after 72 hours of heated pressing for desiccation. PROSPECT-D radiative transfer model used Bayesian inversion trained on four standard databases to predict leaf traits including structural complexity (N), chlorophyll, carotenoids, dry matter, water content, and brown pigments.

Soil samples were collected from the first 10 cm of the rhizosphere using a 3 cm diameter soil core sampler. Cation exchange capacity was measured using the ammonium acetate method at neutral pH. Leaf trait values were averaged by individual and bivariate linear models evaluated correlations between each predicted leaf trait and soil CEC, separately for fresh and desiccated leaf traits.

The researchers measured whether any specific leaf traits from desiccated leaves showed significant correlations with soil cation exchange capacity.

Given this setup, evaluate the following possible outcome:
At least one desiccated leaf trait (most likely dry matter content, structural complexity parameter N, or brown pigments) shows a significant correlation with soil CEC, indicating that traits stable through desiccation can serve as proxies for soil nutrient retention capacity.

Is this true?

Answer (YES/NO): NO